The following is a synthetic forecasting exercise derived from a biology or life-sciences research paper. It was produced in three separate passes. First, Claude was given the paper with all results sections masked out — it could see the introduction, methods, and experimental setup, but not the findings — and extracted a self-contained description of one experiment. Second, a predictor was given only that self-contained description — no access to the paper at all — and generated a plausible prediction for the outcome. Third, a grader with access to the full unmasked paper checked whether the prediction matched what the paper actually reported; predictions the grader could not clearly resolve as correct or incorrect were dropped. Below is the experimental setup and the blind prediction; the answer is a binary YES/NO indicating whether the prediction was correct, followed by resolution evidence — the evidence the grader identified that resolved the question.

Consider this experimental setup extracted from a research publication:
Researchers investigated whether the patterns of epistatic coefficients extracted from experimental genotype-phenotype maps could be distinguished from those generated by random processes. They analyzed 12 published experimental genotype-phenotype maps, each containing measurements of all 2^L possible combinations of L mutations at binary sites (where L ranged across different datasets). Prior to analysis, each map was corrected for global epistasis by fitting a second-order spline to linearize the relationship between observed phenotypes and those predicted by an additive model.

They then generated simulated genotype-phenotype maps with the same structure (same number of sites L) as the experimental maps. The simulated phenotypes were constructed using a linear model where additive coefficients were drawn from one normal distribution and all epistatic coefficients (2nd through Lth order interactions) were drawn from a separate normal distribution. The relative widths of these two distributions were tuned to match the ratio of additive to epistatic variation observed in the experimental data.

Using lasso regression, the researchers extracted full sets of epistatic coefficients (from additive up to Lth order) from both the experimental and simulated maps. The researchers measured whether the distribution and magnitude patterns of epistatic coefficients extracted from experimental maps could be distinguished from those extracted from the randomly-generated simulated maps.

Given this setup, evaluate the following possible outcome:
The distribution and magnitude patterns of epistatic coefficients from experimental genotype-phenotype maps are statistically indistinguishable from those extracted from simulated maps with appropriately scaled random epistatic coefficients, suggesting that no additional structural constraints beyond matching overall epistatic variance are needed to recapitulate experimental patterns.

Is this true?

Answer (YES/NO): YES